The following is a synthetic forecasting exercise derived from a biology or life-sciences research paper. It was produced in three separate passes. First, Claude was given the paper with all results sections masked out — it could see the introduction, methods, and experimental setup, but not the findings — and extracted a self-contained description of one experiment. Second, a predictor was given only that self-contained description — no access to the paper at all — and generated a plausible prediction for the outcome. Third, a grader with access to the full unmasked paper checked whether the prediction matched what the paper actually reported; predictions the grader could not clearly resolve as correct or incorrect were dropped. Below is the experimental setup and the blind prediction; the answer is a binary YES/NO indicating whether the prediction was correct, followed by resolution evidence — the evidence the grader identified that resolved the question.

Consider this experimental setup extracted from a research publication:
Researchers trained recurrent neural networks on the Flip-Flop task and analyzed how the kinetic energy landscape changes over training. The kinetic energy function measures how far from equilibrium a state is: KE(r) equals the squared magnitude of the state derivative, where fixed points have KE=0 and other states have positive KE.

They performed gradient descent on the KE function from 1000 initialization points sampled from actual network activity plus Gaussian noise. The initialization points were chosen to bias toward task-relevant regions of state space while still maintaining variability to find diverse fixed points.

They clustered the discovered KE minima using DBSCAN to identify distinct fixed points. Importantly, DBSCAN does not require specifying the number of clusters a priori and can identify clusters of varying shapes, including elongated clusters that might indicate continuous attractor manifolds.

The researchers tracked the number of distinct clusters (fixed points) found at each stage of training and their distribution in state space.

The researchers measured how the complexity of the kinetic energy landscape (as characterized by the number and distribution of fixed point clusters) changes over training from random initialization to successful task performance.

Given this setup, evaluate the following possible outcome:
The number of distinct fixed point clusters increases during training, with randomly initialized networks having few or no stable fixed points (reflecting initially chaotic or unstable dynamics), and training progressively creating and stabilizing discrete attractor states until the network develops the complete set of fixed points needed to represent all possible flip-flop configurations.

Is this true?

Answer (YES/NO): YES